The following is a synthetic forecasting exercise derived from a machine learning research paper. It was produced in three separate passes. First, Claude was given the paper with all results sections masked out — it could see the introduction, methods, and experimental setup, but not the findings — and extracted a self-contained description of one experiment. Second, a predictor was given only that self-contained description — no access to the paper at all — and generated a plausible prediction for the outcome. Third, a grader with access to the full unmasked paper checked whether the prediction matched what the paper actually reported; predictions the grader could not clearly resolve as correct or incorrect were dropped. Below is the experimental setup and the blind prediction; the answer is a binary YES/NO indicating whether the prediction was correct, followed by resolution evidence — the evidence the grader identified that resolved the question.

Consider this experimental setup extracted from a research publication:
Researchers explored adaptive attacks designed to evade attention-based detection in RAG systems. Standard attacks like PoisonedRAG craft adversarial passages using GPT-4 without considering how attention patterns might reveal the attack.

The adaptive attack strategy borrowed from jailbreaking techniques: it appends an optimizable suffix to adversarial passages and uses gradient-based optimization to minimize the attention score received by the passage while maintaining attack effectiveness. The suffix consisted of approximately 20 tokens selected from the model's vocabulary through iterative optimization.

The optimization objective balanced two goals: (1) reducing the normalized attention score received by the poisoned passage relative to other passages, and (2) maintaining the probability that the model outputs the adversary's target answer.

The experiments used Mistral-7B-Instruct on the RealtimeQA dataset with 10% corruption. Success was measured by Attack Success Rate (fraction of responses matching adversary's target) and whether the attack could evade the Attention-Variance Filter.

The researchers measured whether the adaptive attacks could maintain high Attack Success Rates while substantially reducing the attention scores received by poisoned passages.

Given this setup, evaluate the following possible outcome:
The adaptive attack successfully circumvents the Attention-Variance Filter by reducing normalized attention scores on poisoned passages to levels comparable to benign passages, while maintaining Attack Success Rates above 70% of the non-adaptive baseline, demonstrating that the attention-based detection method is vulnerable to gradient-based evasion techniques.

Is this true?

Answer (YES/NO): NO